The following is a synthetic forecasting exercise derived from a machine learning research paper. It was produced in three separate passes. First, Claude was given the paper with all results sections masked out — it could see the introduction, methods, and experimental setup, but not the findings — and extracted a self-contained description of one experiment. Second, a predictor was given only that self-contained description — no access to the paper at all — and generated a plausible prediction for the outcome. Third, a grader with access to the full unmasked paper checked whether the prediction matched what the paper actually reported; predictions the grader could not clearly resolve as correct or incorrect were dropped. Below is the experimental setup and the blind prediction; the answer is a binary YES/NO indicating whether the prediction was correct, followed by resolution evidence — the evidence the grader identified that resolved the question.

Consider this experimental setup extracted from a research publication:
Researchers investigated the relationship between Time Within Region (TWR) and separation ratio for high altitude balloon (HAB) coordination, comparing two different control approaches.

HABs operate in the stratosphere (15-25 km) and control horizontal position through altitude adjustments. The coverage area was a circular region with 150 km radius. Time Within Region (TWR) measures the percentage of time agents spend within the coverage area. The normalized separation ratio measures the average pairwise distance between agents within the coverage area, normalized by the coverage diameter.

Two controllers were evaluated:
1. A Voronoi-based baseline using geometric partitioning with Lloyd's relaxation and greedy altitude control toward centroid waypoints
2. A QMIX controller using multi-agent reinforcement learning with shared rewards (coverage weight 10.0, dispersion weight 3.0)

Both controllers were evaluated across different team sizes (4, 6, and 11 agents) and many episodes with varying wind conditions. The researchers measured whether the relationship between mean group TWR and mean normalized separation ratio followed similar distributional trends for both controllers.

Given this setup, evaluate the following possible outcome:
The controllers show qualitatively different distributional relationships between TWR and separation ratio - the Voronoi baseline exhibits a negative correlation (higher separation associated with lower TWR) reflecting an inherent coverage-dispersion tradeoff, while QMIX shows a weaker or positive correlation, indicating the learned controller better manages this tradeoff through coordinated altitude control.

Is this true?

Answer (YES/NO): NO